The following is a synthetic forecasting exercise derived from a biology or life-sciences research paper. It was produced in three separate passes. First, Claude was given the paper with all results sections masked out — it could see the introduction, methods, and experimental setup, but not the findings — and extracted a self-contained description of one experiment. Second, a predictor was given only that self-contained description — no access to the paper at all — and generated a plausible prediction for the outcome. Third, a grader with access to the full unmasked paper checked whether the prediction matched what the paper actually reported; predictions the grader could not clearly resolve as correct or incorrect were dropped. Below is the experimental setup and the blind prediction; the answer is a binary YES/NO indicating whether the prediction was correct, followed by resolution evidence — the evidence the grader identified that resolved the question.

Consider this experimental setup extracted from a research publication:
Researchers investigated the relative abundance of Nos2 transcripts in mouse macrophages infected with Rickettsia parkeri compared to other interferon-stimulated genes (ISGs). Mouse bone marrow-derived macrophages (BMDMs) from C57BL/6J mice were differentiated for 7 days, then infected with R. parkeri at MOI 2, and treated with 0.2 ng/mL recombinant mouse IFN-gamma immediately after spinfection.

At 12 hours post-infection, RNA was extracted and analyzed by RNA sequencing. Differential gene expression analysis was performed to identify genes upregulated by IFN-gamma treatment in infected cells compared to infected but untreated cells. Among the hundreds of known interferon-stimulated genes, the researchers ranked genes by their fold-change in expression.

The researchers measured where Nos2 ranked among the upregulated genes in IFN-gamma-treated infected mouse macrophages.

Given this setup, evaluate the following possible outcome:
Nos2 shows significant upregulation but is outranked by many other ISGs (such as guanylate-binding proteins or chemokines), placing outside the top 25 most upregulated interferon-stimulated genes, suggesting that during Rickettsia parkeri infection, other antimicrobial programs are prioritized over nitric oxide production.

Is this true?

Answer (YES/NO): NO